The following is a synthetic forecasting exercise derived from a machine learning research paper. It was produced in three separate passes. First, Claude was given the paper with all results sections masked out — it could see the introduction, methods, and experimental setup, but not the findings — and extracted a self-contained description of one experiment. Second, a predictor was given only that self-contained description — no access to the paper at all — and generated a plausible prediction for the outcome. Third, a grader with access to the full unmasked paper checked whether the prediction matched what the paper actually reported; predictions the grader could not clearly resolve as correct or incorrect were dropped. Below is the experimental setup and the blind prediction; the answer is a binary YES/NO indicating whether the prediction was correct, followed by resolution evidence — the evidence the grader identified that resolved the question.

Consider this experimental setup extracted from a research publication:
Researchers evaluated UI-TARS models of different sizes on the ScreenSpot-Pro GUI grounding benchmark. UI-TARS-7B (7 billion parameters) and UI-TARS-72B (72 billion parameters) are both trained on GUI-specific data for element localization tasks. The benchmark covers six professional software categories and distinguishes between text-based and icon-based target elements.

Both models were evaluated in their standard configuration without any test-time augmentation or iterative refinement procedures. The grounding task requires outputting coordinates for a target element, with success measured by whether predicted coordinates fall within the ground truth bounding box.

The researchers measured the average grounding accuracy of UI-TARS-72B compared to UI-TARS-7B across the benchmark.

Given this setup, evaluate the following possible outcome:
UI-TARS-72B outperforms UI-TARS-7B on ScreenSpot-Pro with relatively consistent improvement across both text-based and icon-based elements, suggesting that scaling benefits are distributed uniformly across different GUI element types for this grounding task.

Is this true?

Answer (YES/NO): NO